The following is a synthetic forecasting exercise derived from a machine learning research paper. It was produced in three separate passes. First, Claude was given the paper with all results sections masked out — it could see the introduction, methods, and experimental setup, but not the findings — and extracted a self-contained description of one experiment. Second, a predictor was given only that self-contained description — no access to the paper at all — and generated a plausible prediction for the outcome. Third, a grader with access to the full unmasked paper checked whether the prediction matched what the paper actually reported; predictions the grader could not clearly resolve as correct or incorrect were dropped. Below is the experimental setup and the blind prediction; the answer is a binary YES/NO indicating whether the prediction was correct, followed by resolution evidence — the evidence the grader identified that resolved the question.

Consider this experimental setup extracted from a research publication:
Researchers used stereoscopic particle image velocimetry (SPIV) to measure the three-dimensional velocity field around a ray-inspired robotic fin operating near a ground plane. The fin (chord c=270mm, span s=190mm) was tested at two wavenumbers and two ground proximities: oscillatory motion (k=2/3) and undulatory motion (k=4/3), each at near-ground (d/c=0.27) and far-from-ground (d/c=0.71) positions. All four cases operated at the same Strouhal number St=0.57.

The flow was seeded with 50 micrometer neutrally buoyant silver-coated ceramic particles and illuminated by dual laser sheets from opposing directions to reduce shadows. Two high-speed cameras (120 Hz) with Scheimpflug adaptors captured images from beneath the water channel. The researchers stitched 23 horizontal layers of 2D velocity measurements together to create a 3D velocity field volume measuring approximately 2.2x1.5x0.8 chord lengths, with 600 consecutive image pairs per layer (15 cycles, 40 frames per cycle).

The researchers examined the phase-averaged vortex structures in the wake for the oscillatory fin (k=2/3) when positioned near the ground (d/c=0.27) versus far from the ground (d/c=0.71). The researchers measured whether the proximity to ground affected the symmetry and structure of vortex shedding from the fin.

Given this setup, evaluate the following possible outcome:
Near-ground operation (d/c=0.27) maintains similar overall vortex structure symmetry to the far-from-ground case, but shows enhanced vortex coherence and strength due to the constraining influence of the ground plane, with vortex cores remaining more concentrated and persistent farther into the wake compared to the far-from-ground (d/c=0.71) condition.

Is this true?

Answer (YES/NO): NO